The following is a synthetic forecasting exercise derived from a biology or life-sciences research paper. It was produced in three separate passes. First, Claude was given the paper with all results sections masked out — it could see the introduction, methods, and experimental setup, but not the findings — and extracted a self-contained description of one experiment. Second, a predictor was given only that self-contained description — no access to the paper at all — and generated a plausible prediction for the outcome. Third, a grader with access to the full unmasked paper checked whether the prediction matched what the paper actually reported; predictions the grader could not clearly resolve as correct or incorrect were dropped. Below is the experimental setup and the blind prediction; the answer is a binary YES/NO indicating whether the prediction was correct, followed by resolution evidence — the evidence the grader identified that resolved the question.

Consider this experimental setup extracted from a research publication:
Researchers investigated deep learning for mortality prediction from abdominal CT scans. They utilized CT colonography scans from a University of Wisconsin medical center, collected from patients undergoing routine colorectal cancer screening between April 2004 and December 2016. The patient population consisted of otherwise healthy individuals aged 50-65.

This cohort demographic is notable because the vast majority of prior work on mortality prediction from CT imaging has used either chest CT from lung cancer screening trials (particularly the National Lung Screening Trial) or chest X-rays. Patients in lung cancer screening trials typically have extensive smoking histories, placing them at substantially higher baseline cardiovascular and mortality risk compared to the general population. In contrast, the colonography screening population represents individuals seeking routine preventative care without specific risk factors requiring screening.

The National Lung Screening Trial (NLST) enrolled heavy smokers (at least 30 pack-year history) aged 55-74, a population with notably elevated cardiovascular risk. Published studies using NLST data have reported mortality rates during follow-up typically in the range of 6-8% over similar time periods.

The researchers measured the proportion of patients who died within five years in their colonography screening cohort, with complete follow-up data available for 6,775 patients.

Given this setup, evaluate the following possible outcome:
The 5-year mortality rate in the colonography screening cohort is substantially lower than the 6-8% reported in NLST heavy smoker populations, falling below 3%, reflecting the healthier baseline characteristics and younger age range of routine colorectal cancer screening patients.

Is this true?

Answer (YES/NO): NO